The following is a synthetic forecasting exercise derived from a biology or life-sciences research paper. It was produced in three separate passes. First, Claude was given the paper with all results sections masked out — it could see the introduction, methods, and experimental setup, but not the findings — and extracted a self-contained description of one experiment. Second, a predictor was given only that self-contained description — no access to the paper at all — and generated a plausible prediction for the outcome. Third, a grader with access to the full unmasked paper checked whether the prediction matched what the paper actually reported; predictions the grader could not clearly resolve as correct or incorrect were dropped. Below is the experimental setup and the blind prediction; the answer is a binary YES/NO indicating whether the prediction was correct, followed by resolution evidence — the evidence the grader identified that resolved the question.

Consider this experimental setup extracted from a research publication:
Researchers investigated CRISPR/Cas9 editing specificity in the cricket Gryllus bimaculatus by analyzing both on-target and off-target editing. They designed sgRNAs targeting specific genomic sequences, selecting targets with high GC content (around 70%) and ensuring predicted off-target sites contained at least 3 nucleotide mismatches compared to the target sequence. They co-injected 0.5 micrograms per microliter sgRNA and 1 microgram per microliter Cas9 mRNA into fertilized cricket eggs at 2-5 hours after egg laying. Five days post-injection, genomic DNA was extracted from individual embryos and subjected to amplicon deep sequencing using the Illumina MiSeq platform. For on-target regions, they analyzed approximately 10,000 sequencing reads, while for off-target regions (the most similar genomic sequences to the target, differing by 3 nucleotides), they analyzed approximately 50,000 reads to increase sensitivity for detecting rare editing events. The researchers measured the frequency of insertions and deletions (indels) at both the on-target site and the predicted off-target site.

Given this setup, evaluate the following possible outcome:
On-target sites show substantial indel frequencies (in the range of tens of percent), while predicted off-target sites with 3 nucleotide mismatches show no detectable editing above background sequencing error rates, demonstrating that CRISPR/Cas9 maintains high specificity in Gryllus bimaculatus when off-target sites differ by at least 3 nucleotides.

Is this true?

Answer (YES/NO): NO